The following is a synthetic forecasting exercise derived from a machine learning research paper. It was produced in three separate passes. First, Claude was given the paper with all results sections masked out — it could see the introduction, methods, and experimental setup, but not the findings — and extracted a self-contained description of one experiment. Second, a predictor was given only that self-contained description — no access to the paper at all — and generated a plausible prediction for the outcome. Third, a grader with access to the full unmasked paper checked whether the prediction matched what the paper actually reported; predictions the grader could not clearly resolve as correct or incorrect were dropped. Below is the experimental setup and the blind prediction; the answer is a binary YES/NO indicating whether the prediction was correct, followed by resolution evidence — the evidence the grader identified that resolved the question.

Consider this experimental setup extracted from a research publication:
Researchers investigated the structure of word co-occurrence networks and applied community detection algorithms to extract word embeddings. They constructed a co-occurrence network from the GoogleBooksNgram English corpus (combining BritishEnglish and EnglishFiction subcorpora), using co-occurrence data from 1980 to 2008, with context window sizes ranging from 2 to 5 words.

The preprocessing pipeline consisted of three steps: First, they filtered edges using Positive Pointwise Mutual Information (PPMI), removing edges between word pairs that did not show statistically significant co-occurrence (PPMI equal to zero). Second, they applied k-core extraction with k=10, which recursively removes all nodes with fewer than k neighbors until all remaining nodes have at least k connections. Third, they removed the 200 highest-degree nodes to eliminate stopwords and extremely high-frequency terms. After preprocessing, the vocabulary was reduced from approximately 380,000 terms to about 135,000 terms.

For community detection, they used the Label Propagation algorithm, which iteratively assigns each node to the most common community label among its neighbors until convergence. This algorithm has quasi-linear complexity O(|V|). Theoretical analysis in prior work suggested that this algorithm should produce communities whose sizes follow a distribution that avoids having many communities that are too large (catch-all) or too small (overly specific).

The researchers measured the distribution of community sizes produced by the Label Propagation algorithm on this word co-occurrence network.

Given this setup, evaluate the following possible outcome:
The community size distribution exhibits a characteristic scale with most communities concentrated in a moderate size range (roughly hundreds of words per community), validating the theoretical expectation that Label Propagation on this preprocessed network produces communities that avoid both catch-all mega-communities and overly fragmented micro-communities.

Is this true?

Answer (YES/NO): NO